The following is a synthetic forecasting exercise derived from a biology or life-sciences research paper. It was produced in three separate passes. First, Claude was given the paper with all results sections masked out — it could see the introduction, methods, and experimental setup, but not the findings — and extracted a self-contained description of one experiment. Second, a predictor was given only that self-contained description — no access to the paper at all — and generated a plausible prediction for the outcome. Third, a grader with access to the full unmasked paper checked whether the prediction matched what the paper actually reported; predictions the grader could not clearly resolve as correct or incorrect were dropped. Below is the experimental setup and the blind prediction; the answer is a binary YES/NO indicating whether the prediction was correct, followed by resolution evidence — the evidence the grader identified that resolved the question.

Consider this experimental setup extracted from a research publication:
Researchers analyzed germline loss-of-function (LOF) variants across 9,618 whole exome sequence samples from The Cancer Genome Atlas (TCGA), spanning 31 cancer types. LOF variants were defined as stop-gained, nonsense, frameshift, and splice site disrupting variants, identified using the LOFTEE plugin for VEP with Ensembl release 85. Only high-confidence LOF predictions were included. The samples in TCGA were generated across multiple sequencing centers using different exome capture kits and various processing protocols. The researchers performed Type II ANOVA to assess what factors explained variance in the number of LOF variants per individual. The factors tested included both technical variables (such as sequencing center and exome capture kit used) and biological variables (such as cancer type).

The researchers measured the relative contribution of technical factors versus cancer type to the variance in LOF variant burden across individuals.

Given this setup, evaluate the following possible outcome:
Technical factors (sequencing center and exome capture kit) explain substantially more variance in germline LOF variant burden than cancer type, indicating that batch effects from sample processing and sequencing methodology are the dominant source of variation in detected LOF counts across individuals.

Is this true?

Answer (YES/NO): NO